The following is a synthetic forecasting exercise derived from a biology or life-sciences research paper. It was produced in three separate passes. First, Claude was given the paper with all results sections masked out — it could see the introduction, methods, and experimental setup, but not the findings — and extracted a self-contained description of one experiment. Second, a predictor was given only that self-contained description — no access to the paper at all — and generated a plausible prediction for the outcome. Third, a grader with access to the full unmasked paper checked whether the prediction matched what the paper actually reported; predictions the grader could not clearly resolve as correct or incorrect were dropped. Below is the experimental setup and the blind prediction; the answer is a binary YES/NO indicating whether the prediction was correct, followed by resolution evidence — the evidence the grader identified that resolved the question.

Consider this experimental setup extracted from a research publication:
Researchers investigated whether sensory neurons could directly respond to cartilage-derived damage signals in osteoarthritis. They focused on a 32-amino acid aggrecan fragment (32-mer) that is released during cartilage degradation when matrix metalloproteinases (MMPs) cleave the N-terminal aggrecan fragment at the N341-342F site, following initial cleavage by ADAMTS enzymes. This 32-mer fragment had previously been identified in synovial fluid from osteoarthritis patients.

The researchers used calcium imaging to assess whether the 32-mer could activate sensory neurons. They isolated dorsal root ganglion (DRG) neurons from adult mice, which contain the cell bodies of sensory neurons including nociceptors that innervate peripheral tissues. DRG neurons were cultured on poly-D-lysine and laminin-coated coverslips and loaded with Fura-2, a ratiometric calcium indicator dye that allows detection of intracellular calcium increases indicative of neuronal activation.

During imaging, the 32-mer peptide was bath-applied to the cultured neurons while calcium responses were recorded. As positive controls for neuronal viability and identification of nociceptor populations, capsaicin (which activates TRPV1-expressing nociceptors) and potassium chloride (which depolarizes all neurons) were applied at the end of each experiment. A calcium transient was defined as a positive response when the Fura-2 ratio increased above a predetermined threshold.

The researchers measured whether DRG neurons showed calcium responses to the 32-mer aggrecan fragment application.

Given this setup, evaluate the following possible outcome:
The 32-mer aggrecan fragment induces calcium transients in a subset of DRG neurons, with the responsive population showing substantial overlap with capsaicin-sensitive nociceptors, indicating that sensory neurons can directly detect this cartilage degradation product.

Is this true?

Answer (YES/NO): YES